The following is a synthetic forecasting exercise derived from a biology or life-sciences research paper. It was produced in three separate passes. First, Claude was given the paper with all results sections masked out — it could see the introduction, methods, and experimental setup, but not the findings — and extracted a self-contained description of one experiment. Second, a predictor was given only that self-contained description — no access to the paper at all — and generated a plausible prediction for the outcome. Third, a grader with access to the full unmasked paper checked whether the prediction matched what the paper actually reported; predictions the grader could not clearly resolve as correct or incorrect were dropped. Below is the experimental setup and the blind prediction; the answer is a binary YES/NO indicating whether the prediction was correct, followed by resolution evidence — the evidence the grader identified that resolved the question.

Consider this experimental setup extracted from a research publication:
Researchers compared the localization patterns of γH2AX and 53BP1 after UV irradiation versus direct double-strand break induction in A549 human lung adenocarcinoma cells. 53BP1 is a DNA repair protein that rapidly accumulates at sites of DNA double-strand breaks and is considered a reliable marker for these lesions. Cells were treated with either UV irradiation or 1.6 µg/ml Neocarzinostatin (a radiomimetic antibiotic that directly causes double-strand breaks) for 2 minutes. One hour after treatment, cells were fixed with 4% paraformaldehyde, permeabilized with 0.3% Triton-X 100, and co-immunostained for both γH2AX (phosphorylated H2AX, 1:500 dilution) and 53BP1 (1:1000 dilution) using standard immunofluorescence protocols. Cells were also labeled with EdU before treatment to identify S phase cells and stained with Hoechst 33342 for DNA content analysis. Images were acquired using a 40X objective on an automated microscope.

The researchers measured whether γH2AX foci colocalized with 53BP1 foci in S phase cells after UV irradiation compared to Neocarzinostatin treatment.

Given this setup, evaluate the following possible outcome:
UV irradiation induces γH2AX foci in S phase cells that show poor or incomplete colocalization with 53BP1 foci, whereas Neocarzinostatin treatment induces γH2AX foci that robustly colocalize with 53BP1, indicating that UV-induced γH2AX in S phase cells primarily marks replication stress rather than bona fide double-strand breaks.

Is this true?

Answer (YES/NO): YES